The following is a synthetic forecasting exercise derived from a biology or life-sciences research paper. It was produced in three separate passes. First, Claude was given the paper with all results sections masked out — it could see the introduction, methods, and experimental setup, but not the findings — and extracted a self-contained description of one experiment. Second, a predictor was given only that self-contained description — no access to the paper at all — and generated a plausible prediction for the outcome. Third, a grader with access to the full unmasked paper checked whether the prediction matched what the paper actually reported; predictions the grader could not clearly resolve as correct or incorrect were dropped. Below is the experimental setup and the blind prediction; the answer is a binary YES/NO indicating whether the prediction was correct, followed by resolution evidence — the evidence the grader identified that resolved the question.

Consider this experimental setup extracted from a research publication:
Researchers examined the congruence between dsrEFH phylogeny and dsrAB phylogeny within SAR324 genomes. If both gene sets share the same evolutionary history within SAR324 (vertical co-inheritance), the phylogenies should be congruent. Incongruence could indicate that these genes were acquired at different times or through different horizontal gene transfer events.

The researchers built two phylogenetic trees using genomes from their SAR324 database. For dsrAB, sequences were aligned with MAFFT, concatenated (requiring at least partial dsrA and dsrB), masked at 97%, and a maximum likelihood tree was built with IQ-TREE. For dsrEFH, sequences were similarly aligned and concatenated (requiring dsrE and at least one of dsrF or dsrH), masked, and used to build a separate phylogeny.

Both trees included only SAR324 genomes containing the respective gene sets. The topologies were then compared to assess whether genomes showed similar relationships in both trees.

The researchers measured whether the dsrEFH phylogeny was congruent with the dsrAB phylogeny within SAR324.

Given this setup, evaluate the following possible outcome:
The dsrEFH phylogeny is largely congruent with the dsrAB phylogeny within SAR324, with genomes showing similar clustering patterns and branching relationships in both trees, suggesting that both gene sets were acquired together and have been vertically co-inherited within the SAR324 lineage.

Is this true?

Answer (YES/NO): NO